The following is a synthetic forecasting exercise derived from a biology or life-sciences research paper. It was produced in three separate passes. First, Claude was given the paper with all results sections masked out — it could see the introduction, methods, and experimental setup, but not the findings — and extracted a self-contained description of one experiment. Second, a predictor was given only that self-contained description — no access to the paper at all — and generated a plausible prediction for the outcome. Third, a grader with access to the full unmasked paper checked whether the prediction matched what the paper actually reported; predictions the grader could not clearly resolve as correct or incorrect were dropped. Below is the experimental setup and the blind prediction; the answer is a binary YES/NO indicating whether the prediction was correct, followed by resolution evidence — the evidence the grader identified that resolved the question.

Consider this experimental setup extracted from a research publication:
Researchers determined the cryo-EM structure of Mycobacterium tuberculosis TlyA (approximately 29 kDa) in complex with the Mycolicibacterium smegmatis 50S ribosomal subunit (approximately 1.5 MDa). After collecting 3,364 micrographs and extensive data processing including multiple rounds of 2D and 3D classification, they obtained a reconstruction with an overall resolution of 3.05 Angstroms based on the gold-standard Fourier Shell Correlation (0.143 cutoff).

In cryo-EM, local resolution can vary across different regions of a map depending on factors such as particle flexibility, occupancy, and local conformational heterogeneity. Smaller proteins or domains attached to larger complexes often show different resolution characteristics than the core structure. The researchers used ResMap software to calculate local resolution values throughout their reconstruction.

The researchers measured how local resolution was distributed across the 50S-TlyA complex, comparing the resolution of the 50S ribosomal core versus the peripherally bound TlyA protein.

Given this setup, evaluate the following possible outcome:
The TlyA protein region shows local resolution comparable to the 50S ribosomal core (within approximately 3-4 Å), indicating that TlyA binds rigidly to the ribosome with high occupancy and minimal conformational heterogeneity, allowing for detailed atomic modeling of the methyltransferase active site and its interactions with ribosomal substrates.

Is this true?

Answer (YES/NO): NO